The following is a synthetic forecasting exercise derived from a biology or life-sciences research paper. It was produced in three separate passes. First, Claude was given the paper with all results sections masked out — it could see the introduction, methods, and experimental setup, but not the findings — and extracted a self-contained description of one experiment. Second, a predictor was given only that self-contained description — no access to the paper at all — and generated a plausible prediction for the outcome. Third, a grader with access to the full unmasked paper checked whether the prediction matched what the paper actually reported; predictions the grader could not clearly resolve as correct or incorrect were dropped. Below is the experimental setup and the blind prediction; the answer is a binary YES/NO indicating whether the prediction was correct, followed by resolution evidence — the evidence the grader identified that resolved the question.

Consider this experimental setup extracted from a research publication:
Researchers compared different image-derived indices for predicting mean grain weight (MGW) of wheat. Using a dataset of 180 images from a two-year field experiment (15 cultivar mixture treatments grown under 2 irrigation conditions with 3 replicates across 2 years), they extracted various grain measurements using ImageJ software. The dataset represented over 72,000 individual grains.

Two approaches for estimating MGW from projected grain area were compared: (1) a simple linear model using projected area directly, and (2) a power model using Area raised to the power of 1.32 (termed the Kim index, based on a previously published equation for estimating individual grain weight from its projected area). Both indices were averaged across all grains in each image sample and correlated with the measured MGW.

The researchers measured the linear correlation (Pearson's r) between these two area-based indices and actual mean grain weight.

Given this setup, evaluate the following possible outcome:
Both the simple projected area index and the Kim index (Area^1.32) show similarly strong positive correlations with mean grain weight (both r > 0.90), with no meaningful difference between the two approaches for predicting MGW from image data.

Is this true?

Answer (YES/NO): NO